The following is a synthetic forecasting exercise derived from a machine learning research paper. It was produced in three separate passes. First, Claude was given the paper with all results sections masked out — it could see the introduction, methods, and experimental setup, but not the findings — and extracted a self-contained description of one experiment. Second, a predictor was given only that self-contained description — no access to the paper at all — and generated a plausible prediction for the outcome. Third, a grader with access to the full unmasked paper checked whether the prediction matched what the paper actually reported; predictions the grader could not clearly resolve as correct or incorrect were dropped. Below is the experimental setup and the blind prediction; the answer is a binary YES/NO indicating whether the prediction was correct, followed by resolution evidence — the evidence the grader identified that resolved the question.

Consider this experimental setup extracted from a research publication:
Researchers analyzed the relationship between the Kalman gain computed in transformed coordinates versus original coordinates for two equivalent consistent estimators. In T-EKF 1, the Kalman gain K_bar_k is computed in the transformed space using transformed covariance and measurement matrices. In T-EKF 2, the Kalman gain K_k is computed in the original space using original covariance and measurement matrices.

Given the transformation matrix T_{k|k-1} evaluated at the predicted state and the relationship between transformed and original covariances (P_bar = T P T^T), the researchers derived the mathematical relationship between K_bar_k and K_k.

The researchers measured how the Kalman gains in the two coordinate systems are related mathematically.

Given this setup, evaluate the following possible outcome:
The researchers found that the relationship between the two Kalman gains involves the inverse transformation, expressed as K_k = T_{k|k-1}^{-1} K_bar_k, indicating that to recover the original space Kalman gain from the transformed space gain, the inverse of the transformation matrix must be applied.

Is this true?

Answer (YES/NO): NO